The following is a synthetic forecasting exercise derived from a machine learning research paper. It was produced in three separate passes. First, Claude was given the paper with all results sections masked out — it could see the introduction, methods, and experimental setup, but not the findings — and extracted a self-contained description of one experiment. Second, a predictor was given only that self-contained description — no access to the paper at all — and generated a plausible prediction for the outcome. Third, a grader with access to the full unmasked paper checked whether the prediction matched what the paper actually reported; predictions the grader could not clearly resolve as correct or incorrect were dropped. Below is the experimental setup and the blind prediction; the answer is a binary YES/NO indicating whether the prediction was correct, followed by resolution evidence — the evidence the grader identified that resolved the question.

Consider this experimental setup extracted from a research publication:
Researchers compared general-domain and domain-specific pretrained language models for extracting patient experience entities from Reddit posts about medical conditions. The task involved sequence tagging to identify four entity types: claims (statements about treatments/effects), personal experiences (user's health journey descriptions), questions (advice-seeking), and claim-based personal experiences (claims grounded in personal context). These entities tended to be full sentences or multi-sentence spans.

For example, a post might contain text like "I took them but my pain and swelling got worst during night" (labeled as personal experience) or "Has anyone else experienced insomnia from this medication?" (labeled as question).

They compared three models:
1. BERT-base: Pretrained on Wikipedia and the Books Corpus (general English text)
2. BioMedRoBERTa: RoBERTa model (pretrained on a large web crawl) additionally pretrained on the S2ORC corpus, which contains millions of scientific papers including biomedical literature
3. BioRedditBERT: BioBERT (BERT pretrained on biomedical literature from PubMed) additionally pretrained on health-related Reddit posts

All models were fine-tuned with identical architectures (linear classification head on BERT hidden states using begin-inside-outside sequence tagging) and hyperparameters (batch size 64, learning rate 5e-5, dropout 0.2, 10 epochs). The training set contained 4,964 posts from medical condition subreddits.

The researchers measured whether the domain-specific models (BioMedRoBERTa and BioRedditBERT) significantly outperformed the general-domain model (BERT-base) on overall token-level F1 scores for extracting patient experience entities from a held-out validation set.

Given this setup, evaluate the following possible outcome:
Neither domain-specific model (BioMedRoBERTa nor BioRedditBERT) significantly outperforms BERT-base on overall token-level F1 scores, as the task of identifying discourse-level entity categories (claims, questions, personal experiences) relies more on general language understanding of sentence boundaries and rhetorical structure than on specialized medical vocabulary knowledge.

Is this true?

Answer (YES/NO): YES